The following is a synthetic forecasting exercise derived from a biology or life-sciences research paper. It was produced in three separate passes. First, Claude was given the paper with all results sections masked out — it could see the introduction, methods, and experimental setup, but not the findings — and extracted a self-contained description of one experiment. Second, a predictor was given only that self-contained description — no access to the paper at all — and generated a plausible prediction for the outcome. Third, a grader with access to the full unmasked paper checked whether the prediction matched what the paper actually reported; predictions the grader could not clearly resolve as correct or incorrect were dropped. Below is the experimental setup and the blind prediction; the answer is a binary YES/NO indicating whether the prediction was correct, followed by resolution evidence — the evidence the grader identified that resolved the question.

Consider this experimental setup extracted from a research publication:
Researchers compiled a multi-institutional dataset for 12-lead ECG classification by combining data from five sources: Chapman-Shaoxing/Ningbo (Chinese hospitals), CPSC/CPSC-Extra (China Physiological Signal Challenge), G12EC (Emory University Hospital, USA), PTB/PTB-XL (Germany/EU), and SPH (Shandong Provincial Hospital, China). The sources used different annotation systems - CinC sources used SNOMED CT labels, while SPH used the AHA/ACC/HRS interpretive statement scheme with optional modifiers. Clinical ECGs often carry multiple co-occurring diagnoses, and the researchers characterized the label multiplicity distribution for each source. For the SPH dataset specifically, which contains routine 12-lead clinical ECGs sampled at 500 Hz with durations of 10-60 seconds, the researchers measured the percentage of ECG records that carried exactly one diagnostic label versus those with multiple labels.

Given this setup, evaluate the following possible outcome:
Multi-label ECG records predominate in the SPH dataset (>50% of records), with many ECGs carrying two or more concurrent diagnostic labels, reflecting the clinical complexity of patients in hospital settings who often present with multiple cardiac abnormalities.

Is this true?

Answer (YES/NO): NO